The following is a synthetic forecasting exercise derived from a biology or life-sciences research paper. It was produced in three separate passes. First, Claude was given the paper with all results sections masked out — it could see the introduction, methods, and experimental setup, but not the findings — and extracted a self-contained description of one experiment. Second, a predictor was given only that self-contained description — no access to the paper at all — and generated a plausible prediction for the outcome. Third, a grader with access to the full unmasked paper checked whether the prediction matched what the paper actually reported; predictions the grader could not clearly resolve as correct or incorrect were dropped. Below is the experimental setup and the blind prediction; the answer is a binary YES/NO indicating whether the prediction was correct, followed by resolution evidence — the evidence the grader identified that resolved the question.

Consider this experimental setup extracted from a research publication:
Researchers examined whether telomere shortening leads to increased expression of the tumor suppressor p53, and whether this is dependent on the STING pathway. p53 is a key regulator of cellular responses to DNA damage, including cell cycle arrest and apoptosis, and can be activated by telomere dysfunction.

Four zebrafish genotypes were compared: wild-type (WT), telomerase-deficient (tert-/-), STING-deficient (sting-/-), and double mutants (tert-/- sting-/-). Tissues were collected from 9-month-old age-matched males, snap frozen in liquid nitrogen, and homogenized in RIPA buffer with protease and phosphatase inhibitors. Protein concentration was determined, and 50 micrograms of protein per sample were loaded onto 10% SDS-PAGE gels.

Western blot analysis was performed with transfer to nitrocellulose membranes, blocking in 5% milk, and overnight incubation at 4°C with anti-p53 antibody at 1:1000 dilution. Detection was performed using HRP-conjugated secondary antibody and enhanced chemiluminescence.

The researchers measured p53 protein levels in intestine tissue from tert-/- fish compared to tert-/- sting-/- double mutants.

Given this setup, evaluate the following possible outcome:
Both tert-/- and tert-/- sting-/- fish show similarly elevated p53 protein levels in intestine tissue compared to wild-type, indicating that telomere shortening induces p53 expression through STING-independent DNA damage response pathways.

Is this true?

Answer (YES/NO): NO